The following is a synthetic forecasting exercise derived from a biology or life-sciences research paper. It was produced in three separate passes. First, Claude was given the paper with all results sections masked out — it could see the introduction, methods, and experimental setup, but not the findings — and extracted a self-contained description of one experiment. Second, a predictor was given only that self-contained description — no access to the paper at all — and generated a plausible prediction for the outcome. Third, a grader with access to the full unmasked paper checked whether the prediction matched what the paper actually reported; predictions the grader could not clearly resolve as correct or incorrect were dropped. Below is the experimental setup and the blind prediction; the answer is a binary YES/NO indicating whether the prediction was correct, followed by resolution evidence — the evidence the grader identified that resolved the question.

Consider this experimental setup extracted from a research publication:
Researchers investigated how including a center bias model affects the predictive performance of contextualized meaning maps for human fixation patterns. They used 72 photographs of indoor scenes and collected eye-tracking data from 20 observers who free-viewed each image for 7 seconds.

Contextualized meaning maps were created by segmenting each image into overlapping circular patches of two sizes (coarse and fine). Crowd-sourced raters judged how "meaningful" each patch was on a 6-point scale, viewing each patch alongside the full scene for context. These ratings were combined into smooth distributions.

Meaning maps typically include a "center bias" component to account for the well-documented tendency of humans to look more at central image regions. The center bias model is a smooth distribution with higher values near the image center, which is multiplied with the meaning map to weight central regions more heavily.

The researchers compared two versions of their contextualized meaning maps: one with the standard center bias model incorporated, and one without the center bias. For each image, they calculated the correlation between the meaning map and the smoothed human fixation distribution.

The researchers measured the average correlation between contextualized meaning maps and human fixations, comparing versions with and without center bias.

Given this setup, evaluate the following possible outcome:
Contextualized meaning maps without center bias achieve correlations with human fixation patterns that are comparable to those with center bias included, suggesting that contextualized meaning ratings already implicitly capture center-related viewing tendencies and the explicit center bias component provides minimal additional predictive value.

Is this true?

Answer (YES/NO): NO